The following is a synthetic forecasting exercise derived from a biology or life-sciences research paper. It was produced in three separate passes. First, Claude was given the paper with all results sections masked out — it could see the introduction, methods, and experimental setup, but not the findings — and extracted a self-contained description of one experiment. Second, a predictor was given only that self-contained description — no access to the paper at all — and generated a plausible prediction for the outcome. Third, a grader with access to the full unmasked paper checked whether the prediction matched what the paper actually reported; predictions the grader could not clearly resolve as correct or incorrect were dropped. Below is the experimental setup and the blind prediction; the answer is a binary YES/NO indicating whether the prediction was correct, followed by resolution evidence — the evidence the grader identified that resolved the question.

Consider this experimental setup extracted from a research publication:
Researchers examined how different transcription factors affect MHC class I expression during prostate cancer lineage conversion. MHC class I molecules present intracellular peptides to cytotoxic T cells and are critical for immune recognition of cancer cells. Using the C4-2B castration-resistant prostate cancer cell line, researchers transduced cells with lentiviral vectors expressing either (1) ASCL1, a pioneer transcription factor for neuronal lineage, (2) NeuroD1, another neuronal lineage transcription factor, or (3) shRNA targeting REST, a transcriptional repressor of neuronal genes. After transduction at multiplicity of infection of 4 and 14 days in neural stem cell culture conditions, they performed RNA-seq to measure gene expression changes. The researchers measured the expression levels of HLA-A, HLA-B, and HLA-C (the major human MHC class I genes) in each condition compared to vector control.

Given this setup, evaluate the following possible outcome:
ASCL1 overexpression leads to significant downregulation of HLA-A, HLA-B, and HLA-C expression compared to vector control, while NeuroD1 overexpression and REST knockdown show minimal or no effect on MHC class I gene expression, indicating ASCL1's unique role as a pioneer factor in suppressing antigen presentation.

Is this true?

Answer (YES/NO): NO